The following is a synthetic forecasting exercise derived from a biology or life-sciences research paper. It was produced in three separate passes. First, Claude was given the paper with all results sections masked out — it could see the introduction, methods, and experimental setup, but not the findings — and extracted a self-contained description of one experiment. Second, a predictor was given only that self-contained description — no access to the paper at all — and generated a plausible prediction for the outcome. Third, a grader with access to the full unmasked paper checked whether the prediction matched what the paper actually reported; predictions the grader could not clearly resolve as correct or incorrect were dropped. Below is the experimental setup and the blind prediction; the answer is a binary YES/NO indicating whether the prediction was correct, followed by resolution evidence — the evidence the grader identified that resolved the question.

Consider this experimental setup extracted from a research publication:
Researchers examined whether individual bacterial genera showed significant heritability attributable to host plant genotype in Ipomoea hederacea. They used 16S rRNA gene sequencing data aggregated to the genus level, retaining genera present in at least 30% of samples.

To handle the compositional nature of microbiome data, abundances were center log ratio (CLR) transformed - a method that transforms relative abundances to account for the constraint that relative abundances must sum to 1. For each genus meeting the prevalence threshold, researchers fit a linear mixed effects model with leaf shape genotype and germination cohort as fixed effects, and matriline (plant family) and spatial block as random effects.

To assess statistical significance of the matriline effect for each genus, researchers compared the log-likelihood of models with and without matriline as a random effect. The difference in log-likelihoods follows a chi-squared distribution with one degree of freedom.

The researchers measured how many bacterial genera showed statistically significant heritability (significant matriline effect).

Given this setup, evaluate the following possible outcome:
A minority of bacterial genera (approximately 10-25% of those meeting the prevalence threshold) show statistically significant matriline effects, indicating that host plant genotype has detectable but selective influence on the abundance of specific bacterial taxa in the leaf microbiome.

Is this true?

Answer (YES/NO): NO